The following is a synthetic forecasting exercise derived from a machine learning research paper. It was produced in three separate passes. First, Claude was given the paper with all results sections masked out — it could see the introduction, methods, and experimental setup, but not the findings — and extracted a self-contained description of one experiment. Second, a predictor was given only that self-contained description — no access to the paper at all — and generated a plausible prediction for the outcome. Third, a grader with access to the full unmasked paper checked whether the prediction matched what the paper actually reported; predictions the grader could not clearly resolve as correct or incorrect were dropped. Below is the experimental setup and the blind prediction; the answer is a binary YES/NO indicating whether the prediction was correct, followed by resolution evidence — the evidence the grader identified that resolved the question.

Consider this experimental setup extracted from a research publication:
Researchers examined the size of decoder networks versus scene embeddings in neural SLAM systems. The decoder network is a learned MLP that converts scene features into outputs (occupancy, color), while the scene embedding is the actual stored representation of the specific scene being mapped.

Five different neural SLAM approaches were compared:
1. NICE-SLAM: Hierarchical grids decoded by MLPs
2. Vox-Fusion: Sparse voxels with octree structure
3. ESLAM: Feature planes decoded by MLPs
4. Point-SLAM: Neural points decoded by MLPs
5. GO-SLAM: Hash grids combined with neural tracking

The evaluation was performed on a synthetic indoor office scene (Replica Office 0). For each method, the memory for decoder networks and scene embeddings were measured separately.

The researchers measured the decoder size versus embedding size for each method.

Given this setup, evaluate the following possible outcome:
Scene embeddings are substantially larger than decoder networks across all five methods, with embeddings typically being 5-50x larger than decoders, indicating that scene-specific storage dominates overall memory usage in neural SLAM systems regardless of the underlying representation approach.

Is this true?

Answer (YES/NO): NO